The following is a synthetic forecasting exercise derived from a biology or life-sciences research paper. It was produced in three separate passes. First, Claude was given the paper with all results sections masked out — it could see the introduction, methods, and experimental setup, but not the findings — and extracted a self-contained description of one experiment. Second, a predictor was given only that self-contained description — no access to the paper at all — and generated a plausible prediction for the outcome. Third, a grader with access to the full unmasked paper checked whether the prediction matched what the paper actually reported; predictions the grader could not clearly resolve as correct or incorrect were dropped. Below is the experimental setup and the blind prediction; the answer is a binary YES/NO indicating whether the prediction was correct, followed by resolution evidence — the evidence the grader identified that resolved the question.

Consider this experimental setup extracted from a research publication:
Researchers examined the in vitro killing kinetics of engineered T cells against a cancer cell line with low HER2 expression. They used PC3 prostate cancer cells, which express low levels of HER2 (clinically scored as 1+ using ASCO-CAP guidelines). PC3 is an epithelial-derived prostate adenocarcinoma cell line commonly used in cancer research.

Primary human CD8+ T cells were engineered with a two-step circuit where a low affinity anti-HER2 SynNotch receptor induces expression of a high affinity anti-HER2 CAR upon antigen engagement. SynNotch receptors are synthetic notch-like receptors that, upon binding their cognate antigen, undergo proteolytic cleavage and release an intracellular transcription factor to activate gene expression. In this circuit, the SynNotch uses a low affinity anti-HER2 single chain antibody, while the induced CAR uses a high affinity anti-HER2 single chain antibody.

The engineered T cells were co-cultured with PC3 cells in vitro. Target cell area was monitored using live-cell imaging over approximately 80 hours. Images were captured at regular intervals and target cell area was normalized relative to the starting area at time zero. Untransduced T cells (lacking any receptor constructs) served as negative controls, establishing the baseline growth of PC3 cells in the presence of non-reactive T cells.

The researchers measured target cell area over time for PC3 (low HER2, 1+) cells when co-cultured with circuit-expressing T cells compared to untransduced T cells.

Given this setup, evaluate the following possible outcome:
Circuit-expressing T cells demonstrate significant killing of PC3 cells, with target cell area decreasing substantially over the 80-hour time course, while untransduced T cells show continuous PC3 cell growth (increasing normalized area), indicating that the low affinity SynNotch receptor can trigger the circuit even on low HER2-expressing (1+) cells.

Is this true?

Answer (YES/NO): NO